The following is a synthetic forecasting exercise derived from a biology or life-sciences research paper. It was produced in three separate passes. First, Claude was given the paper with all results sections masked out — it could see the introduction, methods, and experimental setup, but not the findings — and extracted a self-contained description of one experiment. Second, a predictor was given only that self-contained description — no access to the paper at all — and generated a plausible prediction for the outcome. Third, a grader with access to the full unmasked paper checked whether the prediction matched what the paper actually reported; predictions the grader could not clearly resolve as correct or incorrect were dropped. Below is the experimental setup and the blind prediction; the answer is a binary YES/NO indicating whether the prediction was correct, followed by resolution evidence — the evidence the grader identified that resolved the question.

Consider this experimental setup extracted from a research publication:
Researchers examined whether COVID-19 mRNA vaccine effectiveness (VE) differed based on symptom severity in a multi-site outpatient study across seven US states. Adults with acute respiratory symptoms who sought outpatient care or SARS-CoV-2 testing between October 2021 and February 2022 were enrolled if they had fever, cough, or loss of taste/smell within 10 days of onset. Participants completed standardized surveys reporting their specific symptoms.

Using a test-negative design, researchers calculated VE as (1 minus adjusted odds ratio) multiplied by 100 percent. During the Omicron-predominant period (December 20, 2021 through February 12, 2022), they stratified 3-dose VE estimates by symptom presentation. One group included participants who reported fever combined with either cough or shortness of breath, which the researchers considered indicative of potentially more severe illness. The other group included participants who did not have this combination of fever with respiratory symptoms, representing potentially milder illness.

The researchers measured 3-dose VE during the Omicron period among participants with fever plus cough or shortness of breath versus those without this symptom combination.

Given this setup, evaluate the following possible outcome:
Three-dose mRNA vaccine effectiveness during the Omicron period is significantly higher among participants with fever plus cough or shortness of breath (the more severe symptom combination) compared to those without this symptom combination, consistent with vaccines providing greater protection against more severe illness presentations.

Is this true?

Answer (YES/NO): NO